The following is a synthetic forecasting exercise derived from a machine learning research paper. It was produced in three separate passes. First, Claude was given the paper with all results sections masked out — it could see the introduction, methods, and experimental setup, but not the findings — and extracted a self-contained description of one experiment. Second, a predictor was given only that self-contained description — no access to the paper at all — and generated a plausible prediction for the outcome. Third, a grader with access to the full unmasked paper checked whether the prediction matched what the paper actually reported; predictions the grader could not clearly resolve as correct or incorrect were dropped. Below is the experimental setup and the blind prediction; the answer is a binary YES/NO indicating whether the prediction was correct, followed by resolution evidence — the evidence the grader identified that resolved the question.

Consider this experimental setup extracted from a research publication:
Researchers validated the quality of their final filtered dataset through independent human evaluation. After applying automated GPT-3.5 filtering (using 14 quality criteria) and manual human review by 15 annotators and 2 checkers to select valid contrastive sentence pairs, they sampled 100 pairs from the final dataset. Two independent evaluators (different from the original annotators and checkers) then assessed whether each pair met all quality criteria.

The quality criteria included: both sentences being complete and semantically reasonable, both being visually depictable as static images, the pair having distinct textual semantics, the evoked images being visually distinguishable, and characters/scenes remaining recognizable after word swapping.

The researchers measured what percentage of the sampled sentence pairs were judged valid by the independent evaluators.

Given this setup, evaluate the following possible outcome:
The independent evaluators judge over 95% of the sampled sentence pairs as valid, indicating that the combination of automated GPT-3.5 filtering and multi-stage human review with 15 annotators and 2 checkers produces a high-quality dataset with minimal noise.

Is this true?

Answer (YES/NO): YES